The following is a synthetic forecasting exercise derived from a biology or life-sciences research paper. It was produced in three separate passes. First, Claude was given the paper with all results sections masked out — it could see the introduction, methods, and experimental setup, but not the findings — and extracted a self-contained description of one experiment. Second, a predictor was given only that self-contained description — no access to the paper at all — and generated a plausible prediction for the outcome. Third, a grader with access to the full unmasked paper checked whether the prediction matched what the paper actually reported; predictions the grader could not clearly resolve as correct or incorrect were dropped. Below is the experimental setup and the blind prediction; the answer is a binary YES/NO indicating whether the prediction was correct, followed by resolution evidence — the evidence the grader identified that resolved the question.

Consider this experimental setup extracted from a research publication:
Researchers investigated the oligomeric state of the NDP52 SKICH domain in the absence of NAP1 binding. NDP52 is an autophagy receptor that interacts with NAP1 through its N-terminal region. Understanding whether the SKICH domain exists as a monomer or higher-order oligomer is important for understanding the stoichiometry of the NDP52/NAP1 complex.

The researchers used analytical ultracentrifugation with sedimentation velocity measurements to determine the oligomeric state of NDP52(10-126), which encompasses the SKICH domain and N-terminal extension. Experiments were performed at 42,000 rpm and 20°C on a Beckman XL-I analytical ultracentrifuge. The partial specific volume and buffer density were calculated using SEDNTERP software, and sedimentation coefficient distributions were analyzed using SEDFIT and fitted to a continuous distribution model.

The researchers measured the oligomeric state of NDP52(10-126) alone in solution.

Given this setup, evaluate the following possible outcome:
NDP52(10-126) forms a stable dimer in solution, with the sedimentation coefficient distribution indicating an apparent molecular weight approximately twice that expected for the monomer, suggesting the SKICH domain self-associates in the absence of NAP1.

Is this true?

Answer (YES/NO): NO